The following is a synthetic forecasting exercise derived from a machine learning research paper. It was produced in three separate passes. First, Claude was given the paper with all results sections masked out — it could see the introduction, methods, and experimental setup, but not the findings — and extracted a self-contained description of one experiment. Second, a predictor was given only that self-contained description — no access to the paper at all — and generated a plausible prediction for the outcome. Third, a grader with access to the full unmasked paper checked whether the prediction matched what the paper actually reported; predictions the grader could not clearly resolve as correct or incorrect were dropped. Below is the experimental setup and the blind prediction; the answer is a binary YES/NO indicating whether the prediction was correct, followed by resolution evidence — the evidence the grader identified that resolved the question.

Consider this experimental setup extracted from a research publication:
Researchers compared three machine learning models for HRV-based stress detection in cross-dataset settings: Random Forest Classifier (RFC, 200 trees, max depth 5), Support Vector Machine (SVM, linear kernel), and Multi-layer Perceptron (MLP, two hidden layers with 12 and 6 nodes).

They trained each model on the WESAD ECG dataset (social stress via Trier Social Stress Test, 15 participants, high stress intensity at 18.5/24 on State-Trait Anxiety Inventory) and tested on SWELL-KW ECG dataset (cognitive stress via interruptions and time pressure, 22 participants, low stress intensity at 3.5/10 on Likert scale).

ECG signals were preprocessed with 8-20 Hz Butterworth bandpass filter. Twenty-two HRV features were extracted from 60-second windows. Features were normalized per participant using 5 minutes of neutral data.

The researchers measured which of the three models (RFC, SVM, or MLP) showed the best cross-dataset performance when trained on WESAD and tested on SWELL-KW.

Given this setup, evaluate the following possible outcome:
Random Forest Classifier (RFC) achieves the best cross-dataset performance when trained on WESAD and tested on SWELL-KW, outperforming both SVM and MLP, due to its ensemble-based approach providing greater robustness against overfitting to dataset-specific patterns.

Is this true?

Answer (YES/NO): NO